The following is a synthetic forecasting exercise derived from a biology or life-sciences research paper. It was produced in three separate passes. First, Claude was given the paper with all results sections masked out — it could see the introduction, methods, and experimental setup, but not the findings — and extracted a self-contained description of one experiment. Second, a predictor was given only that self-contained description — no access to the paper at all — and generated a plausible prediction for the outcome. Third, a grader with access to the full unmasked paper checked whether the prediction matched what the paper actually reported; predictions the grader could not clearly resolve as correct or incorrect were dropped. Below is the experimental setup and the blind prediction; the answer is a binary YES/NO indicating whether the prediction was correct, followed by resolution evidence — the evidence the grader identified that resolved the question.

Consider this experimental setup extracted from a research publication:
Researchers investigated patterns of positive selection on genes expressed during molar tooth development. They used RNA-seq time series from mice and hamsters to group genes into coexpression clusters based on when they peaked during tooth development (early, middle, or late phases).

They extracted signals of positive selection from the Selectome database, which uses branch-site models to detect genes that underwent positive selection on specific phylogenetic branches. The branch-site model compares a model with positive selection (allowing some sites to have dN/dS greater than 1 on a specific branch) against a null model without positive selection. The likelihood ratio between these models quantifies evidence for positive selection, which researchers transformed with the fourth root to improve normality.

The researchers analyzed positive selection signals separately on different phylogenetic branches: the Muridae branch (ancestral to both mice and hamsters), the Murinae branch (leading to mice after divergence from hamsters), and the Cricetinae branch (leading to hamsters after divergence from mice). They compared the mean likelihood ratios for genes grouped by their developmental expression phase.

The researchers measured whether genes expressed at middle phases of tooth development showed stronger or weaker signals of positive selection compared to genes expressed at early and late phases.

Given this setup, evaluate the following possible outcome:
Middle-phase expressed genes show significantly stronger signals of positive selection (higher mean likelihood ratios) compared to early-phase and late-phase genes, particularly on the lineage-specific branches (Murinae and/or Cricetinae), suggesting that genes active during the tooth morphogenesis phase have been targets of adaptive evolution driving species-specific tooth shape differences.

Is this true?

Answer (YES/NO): NO